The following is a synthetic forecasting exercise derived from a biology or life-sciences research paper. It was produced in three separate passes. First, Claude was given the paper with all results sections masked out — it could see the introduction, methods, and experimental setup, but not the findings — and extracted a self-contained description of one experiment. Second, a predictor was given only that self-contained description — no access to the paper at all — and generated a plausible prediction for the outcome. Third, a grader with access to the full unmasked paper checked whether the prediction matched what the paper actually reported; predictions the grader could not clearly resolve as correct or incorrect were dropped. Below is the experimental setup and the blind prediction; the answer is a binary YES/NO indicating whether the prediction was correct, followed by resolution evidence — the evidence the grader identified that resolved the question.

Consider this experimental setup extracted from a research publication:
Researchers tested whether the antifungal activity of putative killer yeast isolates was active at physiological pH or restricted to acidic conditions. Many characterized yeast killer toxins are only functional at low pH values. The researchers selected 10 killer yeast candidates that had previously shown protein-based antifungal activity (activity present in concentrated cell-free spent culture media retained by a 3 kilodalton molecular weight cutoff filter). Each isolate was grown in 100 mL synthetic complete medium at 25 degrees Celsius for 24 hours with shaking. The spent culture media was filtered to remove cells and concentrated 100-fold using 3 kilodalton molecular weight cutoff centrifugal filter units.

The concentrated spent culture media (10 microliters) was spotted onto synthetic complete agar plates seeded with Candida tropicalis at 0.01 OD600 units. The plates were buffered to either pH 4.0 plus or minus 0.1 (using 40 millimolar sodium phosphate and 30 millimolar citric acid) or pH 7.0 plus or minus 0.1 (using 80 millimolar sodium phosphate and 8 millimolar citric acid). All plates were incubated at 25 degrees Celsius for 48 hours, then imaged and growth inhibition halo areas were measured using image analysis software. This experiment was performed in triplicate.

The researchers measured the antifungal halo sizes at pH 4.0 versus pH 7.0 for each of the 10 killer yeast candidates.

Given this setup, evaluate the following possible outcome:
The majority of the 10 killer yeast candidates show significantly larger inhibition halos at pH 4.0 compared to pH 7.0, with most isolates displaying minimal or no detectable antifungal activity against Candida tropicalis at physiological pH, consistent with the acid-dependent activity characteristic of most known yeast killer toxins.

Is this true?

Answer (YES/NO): YES